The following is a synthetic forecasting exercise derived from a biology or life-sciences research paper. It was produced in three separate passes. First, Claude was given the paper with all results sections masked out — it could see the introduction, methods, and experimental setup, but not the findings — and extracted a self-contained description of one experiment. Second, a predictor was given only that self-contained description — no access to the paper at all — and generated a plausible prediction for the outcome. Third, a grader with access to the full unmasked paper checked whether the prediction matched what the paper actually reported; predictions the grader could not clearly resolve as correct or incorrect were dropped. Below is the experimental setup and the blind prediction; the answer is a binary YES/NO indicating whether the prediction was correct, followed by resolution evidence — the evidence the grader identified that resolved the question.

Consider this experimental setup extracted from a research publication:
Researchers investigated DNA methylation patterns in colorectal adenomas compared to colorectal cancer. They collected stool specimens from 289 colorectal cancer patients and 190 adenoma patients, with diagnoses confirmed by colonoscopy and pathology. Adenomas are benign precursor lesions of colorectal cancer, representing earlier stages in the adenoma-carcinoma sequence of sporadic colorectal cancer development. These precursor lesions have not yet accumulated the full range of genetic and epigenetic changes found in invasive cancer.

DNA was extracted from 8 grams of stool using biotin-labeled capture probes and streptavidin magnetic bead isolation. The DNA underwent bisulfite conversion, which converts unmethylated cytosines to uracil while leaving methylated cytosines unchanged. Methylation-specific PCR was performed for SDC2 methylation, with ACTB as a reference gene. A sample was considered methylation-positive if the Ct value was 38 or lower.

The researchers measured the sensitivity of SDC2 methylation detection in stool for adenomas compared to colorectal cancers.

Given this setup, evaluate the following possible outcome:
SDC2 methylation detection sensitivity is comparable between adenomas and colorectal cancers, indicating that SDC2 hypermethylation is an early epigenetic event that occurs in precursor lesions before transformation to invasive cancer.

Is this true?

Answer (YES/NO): NO